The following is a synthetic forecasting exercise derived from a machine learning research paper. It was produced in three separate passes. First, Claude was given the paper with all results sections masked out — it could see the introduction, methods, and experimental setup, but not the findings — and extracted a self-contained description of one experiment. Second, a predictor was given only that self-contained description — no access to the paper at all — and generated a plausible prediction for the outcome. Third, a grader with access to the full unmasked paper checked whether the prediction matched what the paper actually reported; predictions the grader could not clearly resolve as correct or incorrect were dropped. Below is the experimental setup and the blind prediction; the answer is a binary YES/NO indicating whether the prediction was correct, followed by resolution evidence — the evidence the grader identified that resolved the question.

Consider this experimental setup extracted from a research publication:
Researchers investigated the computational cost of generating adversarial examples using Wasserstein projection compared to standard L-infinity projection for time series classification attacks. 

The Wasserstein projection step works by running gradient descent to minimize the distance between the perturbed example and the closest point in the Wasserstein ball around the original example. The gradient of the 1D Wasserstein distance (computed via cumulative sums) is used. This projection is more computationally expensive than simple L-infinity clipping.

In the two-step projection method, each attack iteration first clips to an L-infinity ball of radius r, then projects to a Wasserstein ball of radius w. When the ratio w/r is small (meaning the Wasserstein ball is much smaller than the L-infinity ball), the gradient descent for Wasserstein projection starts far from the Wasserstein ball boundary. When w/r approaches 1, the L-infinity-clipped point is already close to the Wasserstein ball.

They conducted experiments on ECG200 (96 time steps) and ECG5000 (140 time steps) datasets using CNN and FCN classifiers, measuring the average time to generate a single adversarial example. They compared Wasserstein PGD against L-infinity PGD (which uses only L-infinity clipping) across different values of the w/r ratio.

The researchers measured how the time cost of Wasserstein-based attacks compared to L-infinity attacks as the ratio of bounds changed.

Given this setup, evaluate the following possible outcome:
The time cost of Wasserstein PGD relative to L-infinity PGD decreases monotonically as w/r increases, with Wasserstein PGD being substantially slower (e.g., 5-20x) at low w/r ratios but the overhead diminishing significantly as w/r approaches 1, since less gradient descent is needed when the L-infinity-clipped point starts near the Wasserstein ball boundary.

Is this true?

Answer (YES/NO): NO